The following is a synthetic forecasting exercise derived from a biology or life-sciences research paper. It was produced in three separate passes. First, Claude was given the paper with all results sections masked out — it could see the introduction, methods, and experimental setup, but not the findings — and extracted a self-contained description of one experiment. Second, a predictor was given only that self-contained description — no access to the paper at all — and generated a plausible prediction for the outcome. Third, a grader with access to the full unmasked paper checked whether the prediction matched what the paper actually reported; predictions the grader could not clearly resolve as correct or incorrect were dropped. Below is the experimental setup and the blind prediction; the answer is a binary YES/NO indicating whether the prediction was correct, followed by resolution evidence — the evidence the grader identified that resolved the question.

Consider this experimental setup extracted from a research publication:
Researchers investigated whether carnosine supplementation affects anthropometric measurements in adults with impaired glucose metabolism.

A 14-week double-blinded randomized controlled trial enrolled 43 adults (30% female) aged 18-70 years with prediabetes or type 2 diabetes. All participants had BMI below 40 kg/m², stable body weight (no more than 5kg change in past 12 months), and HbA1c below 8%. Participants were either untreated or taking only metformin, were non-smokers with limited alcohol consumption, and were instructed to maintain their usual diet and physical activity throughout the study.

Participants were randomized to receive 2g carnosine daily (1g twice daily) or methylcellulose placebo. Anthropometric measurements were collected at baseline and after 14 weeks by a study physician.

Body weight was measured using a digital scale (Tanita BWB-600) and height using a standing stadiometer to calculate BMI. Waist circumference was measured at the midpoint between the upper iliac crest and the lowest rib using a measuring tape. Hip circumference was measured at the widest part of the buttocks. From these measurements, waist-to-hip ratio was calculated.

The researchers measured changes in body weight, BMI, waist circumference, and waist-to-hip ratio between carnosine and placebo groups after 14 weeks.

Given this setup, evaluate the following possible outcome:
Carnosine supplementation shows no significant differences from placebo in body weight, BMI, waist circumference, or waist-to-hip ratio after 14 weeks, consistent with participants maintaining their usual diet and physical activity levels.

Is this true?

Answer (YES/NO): NO